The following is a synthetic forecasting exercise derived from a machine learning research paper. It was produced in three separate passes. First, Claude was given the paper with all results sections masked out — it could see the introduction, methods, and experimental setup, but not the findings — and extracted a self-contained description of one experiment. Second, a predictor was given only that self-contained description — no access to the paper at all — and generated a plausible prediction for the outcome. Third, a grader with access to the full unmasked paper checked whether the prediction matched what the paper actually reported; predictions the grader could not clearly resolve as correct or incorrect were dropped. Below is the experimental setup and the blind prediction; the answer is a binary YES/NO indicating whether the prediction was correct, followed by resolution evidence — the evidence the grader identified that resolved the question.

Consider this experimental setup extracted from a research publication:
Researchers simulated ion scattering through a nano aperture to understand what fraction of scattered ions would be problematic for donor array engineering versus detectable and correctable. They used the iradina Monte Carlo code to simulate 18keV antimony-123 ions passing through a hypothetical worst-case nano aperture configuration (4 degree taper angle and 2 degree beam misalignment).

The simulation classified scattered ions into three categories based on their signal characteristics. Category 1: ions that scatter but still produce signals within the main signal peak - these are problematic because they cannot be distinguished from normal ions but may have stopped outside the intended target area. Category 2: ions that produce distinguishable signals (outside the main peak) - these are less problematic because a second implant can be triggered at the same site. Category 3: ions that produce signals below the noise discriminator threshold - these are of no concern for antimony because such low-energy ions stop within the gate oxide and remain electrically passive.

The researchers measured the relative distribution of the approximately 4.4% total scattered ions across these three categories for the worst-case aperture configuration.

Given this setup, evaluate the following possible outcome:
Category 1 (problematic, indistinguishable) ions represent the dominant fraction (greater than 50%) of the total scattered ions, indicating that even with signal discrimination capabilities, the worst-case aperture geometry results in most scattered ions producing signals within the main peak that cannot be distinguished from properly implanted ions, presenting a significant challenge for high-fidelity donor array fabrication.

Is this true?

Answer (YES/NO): YES